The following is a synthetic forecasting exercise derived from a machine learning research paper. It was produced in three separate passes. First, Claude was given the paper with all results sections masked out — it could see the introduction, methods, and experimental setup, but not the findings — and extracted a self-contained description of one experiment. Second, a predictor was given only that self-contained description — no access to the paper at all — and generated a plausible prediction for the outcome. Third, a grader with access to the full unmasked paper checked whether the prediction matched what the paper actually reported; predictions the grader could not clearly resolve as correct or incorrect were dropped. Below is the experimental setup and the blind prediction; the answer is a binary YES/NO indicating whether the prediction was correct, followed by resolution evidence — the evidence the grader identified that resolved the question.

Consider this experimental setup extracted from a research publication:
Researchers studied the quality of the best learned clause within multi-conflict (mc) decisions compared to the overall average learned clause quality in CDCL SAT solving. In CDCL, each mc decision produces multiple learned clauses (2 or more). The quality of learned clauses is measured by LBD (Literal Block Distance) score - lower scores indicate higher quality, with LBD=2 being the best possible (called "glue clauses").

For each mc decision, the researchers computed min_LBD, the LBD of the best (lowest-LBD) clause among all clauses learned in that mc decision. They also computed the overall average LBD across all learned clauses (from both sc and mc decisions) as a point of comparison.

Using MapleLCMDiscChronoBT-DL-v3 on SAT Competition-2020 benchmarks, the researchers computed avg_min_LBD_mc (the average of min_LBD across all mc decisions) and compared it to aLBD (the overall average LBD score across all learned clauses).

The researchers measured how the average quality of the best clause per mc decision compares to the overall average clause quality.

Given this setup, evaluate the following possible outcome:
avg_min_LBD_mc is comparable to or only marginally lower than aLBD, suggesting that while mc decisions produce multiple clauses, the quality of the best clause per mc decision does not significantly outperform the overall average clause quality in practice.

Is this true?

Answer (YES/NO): NO